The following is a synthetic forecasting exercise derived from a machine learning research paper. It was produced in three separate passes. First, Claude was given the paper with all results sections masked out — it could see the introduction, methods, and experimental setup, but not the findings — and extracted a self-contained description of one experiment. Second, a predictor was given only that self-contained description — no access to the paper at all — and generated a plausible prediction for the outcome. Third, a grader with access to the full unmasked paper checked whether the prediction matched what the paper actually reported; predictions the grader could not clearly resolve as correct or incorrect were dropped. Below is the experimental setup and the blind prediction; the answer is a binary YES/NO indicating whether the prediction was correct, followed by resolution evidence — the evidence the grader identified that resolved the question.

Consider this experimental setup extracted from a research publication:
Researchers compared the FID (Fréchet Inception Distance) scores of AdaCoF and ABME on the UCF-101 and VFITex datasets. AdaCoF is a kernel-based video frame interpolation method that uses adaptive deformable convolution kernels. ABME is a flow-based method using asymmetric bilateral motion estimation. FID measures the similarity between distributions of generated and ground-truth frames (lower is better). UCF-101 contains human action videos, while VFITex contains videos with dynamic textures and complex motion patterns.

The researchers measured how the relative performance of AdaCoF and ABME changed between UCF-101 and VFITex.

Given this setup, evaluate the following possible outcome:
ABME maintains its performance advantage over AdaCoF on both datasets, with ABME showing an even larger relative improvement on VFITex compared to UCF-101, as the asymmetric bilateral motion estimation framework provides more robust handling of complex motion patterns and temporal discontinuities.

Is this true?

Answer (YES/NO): NO